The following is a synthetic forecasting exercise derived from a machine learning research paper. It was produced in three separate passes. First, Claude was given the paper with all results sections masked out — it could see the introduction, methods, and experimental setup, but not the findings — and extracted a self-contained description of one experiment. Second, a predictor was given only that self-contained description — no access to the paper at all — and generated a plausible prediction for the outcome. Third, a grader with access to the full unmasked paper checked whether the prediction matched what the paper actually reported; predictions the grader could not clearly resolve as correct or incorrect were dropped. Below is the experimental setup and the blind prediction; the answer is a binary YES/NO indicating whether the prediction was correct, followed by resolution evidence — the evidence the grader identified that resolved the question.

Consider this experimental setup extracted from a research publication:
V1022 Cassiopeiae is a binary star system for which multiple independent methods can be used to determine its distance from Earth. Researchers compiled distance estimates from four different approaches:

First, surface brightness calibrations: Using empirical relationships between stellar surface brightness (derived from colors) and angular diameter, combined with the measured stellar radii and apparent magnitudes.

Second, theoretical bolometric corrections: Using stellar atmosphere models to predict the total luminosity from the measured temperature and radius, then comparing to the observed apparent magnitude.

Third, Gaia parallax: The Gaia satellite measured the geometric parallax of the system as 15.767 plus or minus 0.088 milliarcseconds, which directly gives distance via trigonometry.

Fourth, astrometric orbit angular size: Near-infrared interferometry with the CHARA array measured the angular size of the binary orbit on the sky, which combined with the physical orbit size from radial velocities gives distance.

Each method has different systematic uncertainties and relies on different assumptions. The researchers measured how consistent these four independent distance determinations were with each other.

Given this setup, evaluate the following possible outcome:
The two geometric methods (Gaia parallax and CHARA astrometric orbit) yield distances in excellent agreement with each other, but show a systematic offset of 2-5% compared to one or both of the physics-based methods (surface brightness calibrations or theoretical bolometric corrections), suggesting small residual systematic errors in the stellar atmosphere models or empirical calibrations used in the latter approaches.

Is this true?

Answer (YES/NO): NO